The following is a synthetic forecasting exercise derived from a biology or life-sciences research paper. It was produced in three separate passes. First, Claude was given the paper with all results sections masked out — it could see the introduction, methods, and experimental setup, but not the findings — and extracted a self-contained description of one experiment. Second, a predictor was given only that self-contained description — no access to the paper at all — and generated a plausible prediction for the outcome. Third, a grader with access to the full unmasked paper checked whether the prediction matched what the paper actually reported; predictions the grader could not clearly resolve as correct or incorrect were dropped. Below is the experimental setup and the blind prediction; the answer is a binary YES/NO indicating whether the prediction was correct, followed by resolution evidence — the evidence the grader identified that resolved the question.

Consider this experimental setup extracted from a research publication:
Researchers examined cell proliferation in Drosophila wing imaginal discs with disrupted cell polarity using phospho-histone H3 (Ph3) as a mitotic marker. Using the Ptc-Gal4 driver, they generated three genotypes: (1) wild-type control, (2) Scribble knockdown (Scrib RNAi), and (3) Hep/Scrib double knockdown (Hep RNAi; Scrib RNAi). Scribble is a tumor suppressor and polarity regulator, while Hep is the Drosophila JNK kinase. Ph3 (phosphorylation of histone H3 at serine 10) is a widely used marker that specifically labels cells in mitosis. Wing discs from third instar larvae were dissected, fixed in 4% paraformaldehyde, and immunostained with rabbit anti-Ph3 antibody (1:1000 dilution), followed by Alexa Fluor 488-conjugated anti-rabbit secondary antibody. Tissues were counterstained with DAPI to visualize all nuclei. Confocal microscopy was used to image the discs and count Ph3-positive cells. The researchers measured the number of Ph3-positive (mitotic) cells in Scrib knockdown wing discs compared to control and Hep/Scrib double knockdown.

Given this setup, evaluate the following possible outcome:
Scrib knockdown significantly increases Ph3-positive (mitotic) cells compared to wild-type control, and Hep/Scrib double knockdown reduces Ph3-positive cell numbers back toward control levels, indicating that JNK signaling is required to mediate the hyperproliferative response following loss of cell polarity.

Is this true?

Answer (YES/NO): YES